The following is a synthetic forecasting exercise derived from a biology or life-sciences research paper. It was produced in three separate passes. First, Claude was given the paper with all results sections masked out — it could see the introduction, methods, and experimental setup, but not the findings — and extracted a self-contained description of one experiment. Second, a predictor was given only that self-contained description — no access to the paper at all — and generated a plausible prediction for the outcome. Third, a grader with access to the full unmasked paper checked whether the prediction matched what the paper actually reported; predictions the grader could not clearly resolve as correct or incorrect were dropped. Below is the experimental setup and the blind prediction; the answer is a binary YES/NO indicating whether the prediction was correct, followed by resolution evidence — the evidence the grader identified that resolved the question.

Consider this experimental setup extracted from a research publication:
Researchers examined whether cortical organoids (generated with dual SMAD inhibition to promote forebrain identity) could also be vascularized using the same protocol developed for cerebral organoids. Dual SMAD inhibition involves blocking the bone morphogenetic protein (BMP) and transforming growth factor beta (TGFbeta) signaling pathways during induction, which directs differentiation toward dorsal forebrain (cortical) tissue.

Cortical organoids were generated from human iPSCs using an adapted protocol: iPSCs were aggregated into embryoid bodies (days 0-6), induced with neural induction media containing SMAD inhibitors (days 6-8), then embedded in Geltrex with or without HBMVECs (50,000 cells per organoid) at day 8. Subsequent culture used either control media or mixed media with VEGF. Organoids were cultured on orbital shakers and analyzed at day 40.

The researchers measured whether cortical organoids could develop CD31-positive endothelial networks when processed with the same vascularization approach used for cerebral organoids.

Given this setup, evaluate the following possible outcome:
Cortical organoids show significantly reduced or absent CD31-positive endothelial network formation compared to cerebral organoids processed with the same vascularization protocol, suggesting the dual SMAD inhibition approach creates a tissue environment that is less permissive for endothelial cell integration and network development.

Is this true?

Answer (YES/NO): YES